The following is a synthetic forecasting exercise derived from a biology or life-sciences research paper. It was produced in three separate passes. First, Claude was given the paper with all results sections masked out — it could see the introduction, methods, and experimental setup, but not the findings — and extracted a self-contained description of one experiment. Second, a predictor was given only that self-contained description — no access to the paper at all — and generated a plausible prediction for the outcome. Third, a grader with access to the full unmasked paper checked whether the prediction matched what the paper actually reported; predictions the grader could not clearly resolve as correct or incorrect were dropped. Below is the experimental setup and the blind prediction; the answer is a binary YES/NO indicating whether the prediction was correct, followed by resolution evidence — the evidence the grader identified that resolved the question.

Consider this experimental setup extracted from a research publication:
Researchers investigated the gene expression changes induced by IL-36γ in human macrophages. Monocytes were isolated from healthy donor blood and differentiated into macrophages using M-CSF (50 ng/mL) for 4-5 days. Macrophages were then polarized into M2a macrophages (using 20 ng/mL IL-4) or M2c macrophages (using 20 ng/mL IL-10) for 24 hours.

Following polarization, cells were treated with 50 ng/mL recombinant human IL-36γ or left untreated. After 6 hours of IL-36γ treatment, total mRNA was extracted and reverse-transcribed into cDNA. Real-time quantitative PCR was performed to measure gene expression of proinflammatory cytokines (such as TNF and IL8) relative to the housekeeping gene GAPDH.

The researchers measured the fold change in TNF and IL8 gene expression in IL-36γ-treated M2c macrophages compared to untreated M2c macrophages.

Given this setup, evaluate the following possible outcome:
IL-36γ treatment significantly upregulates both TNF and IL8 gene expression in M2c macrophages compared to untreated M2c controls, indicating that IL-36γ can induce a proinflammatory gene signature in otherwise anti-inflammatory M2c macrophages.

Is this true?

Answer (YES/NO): NO